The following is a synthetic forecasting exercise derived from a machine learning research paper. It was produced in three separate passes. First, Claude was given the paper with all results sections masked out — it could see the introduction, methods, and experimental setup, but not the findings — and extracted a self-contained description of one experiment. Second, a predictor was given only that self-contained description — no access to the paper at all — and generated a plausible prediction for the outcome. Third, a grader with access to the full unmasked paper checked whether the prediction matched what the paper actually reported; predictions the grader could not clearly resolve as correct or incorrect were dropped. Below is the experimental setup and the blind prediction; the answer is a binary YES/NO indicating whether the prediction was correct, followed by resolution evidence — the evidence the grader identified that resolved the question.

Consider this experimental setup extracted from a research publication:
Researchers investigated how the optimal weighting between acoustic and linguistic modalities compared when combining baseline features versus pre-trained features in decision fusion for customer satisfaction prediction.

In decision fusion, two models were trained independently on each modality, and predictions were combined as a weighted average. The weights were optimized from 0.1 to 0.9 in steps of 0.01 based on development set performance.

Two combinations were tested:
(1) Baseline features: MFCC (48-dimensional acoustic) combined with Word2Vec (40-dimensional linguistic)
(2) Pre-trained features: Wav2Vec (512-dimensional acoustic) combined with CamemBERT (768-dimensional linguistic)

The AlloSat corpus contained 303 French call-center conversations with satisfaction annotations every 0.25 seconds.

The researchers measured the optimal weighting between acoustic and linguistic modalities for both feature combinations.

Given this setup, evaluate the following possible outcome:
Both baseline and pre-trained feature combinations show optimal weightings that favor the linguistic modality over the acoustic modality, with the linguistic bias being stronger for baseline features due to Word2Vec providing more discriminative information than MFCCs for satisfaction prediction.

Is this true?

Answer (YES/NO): NO